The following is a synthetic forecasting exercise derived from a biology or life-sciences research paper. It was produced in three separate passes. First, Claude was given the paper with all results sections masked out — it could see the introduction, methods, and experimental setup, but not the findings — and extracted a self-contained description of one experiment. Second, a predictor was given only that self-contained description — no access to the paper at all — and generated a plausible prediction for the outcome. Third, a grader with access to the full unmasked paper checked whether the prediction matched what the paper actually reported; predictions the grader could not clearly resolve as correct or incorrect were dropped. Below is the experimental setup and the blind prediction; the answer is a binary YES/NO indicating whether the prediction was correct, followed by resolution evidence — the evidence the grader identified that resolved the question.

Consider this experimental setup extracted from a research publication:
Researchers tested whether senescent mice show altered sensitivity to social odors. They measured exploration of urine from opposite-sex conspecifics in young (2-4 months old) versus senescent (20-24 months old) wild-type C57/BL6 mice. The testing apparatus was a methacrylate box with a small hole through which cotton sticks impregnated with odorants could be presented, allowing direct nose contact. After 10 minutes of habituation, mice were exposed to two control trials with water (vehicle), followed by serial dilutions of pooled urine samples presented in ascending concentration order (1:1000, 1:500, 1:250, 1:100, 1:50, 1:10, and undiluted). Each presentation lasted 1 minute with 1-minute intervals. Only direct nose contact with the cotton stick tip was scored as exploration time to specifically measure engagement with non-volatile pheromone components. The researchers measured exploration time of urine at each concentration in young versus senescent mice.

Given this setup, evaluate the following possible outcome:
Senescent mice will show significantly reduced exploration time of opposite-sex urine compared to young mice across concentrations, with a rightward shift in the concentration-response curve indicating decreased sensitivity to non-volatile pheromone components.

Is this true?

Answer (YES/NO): NO